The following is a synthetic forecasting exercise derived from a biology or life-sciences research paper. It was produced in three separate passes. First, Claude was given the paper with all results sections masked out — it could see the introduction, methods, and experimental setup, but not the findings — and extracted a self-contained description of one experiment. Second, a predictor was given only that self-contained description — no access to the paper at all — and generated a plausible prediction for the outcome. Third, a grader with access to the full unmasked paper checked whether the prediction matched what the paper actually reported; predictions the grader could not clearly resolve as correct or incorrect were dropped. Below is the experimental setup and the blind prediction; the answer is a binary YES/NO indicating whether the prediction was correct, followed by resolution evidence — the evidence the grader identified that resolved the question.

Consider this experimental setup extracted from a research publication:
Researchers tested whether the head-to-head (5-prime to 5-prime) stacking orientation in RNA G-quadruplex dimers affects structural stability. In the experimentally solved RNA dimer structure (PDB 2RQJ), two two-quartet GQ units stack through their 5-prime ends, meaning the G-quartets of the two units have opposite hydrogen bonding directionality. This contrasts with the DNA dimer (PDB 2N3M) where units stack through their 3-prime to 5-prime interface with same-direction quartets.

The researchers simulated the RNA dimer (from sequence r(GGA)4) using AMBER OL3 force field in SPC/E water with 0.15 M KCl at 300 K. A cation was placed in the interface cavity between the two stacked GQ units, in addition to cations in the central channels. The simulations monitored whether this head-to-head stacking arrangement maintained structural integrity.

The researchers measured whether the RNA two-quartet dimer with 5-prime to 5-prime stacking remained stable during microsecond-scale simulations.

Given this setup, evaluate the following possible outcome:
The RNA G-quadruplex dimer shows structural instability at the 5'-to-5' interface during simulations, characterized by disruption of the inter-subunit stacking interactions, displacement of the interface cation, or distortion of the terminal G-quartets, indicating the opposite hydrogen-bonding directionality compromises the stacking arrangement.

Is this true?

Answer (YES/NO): NO